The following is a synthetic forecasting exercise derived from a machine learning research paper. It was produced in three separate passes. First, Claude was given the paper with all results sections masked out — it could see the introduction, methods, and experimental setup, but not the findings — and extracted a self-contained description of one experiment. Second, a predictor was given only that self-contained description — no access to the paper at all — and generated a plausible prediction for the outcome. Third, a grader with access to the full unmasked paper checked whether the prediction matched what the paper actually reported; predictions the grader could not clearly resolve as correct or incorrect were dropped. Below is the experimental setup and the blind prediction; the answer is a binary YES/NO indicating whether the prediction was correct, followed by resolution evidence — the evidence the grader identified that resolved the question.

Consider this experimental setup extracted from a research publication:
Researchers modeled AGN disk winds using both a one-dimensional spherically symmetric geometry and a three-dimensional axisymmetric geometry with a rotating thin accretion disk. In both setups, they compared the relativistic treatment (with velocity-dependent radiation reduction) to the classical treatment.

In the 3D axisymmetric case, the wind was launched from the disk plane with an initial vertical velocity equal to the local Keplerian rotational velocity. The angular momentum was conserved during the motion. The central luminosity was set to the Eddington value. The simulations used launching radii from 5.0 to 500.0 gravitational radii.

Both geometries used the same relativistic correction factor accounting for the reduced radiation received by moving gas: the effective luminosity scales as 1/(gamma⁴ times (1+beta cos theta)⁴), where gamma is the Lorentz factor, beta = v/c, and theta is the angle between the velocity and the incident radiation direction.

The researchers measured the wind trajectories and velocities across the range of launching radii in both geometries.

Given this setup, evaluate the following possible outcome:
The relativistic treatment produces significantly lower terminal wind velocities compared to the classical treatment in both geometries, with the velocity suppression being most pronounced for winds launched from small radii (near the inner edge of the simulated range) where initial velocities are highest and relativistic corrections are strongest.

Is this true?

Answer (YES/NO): YES